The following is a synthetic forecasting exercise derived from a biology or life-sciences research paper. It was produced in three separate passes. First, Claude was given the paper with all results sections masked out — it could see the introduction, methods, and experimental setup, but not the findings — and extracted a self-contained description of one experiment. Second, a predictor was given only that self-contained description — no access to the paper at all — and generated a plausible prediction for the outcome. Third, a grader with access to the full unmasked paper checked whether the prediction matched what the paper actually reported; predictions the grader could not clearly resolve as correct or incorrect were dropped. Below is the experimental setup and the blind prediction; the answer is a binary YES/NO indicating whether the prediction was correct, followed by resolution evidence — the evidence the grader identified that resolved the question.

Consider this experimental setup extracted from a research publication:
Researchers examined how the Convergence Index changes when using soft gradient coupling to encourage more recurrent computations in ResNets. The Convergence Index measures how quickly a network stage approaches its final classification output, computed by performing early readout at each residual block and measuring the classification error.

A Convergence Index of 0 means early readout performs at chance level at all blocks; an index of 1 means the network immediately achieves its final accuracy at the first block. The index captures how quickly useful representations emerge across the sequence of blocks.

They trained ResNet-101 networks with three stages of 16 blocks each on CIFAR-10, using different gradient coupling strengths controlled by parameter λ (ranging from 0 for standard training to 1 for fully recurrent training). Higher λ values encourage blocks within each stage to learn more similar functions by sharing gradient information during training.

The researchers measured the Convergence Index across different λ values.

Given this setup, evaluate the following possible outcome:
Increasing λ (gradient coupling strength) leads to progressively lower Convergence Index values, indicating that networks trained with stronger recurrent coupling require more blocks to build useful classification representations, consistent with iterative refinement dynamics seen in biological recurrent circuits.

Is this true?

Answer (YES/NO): NO